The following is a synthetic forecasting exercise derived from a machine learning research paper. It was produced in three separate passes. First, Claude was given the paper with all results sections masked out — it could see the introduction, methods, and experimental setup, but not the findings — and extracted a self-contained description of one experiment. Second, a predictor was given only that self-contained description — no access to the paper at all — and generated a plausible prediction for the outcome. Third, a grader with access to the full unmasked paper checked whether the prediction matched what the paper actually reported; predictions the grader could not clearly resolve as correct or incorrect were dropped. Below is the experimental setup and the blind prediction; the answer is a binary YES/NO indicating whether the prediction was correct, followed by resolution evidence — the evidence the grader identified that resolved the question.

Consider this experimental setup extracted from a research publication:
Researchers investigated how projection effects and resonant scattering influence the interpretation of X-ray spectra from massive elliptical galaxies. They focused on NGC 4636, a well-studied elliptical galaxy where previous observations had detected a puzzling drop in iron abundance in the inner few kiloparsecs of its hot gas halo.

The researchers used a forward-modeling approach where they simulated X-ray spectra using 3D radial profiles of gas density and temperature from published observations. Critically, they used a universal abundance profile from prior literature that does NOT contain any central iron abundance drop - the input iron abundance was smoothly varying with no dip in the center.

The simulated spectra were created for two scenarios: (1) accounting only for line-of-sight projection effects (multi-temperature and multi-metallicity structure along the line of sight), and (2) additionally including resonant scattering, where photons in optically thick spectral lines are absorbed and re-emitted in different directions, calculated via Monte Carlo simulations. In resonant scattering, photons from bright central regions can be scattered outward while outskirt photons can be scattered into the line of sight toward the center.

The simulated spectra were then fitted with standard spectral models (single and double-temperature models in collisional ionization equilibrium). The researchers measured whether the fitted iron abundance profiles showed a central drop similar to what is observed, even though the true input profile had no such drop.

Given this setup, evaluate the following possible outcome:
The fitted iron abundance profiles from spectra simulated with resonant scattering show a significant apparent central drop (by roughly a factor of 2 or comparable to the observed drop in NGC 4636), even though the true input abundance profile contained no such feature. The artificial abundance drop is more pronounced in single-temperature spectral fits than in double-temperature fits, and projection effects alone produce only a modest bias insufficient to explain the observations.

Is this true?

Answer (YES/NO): NO